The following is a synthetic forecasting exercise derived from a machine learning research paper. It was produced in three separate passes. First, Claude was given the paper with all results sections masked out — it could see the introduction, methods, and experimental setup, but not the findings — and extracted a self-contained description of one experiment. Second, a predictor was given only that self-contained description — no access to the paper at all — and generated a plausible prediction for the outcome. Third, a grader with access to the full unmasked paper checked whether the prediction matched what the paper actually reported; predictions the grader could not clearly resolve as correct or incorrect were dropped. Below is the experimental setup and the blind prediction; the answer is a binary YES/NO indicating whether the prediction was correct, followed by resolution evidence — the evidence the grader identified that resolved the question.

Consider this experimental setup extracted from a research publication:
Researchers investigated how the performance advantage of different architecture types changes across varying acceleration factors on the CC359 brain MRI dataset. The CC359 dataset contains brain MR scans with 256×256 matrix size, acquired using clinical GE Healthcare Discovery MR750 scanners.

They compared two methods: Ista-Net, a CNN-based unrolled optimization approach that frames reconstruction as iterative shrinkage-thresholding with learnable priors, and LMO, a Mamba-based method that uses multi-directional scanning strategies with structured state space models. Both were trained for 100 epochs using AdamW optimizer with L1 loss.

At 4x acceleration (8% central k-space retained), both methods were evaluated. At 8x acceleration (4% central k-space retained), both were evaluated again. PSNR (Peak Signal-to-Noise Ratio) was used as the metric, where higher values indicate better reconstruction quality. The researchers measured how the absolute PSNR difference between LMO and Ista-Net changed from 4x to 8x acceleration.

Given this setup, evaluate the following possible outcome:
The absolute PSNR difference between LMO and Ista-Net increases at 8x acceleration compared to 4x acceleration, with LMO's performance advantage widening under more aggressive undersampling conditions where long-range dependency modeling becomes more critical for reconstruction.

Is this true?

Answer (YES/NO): NO